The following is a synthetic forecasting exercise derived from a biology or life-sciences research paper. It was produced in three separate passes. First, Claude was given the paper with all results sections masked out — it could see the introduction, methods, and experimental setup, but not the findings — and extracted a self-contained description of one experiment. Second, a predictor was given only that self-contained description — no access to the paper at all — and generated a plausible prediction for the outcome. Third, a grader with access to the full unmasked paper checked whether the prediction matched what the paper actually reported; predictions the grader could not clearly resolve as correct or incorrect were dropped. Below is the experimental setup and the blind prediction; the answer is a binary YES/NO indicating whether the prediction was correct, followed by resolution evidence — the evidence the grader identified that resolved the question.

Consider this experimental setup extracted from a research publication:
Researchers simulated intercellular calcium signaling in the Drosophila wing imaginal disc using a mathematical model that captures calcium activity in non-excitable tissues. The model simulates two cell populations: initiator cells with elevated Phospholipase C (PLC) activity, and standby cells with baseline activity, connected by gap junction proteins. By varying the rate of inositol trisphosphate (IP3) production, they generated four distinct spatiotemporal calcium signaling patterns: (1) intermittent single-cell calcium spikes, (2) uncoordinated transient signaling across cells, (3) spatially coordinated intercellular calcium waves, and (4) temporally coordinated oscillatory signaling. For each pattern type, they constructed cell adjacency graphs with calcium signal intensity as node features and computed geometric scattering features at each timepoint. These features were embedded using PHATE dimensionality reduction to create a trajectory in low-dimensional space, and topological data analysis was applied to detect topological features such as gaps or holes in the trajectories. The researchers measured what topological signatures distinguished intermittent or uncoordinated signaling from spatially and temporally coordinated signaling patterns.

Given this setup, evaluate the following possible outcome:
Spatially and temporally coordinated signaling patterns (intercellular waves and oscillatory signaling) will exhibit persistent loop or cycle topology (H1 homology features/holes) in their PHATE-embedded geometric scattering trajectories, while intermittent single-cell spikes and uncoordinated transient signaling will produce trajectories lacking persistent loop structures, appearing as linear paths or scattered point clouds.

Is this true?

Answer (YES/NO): NO